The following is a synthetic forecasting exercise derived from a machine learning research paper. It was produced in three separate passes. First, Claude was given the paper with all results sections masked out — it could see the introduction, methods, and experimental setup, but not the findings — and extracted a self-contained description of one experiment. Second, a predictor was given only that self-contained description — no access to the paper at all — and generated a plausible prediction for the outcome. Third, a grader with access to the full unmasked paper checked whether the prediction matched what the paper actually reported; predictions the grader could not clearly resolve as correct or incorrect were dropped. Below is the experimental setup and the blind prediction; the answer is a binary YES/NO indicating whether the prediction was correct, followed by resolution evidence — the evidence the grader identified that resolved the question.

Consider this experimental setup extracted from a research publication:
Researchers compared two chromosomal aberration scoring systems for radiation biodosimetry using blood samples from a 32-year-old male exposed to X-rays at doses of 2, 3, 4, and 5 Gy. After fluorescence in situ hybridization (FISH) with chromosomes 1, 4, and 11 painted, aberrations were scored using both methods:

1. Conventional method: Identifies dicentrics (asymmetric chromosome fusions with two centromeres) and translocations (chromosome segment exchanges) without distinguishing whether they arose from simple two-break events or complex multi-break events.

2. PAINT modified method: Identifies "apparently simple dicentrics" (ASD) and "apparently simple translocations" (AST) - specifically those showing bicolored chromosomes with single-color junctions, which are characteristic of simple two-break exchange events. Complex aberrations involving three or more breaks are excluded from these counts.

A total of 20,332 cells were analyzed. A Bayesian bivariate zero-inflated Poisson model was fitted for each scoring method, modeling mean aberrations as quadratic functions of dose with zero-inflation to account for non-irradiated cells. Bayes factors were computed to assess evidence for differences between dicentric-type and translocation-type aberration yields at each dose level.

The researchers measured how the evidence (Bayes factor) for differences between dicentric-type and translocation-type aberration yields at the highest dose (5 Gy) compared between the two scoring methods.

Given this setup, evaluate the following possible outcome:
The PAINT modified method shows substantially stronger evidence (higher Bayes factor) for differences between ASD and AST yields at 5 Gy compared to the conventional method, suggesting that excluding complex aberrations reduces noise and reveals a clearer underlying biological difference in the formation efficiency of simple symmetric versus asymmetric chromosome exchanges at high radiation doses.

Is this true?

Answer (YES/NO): YES